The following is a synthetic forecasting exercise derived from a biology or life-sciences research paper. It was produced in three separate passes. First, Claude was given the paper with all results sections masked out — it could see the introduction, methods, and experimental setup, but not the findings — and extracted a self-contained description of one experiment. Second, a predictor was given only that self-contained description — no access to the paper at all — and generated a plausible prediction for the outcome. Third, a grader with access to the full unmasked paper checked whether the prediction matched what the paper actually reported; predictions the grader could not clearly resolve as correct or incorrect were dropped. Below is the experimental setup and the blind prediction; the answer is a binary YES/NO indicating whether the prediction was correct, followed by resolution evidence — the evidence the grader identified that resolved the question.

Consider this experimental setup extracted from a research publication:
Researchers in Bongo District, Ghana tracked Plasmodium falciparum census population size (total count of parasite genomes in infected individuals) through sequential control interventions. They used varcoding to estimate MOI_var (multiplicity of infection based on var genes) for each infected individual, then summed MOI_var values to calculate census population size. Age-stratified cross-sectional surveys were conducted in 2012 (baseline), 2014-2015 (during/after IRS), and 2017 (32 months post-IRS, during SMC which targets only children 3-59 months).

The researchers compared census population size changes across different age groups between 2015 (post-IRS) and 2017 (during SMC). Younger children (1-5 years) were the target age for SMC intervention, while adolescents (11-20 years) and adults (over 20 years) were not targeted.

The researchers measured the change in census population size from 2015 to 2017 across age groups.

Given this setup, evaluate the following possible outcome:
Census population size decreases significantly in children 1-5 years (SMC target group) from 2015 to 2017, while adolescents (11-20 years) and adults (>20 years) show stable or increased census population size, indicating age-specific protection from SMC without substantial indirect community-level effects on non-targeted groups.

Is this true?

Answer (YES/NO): NO